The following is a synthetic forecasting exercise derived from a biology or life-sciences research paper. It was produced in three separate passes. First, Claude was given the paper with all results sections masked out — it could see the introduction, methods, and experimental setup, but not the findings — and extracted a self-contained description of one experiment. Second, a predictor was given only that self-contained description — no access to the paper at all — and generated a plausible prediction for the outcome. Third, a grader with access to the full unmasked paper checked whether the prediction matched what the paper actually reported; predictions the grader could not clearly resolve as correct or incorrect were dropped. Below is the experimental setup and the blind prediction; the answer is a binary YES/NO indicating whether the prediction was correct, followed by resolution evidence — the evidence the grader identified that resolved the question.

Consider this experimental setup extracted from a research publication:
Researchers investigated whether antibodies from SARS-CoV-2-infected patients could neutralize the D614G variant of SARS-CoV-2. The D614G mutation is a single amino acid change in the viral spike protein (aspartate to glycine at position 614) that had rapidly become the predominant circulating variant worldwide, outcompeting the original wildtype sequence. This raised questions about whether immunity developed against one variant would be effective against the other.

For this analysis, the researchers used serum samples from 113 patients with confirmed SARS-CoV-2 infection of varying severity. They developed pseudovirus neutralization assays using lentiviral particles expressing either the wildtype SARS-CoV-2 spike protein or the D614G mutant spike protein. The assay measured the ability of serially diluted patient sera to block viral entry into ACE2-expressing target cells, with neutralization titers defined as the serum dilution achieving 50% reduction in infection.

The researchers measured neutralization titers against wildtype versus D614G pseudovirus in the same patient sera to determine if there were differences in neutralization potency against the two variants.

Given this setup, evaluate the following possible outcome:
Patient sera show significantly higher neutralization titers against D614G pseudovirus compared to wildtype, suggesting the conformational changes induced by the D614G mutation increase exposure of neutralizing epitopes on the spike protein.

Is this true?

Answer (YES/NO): YES